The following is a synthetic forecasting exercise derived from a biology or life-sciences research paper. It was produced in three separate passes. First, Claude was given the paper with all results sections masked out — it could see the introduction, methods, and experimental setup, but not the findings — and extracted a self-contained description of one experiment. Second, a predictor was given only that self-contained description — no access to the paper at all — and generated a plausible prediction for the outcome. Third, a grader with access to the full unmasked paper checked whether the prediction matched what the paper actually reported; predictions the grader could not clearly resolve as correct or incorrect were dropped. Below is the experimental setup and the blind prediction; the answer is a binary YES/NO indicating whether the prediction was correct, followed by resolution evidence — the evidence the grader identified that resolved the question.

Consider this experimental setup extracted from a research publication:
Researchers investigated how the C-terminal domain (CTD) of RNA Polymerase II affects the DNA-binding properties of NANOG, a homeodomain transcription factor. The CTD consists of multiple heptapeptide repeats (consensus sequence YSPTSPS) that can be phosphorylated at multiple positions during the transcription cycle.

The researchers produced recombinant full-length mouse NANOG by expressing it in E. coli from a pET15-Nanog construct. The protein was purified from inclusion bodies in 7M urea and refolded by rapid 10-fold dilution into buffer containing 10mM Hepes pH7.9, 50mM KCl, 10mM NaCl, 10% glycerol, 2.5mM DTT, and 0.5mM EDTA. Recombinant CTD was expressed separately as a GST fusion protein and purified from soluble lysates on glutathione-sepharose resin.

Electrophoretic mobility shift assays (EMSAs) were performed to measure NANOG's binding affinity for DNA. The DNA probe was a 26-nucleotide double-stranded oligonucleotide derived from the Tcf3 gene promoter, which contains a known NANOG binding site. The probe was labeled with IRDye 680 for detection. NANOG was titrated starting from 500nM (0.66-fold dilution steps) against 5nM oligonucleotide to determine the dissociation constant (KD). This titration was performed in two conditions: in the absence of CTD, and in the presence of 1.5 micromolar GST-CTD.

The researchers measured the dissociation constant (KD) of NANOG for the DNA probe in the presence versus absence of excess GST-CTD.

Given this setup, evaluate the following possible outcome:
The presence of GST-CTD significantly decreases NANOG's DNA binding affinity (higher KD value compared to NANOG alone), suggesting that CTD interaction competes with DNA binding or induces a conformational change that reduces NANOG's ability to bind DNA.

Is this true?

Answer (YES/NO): NO